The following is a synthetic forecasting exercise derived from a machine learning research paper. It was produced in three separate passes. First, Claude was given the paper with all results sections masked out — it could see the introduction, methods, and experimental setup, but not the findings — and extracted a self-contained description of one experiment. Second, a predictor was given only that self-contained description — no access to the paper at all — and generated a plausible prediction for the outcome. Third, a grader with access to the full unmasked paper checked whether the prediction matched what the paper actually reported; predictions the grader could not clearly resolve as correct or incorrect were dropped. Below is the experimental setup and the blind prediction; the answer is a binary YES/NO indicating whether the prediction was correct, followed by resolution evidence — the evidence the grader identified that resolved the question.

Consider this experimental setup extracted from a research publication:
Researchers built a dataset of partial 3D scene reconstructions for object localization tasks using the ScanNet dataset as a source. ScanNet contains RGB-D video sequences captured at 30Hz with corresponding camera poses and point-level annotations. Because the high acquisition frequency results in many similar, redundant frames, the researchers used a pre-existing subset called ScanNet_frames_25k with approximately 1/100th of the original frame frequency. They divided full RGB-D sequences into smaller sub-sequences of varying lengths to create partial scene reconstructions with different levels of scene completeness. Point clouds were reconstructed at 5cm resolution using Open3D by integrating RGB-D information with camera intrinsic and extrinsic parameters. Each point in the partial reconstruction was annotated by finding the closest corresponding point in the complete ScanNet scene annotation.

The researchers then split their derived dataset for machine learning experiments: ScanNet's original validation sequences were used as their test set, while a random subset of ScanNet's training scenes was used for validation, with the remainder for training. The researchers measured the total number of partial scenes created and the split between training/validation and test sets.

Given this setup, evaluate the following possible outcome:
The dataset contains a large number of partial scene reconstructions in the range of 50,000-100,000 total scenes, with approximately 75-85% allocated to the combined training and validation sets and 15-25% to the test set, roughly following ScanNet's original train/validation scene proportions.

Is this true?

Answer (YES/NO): NO